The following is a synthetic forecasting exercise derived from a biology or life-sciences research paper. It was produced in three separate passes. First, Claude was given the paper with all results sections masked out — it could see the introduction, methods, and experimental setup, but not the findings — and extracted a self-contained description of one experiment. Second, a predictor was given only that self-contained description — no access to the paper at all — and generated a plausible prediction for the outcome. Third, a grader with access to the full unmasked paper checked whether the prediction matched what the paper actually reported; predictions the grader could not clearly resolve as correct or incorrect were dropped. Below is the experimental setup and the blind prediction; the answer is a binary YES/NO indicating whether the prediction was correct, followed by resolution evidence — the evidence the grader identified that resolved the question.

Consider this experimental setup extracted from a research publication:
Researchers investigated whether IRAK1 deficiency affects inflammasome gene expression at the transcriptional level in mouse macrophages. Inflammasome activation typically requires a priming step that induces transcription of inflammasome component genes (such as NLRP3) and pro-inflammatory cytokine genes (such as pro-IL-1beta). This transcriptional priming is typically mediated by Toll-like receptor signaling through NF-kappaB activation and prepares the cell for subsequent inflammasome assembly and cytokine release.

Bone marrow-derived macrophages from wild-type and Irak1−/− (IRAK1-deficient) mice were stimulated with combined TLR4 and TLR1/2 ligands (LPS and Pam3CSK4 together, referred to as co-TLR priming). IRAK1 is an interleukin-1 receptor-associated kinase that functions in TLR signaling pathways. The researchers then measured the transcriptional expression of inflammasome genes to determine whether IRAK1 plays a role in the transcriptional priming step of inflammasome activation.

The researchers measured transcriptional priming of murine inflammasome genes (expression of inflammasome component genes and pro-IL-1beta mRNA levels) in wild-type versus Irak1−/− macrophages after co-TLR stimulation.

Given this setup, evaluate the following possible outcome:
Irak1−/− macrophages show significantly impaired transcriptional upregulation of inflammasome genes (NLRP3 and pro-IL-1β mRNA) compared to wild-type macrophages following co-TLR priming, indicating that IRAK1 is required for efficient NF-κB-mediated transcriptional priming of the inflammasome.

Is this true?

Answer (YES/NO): NO